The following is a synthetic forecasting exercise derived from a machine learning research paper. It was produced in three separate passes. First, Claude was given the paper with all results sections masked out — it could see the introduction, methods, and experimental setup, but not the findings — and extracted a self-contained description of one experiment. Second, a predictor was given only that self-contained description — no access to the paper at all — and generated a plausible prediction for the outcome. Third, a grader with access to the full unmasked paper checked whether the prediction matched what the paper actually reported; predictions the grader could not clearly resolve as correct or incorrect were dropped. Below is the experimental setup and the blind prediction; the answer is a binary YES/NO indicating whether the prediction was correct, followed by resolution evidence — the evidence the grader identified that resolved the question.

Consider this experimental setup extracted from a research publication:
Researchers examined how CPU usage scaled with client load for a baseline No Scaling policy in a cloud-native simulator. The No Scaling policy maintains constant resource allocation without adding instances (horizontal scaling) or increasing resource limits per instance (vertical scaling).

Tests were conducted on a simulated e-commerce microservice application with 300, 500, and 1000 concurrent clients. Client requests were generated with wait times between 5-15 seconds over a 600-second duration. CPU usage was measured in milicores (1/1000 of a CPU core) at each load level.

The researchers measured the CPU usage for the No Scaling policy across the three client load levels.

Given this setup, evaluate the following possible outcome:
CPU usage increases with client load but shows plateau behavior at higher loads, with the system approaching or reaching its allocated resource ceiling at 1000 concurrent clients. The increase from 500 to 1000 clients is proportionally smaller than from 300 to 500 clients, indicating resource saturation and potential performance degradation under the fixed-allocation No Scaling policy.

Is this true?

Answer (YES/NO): NO